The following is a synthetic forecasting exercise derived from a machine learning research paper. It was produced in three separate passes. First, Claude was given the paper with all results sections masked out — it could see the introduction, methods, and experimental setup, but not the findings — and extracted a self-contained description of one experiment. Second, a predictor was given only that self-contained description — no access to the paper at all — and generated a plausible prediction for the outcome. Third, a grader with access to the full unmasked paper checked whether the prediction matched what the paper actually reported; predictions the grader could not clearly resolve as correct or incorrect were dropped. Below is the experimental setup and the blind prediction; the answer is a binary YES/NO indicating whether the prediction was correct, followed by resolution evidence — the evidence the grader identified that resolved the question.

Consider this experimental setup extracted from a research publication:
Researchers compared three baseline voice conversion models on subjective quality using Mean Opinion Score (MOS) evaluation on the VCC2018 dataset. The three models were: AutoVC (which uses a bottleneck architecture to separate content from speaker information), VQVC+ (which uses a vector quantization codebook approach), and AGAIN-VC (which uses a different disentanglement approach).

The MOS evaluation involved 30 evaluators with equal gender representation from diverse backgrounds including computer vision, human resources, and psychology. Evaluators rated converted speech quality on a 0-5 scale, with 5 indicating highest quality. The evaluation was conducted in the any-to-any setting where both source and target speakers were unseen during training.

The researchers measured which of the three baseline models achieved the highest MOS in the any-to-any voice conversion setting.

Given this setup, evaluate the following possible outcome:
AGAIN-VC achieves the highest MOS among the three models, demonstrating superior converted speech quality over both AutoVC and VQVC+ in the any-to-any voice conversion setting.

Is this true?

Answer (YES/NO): NO